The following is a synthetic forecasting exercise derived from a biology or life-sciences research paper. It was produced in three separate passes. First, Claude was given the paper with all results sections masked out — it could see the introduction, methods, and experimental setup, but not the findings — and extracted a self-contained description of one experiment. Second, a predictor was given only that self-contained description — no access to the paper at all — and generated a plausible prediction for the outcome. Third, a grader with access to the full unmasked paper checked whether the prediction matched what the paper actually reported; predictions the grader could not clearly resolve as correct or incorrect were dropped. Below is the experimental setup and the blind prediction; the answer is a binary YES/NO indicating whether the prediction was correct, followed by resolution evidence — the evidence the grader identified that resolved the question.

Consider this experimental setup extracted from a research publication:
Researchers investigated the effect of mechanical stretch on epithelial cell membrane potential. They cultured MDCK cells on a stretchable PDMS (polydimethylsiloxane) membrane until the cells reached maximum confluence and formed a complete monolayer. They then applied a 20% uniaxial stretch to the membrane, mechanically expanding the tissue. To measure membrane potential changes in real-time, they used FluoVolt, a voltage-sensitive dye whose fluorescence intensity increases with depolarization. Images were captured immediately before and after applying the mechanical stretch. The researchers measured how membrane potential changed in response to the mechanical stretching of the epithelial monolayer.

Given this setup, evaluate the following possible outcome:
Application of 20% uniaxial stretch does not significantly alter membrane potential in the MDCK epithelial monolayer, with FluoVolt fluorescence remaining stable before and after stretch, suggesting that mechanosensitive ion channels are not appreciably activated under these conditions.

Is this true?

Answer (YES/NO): NO